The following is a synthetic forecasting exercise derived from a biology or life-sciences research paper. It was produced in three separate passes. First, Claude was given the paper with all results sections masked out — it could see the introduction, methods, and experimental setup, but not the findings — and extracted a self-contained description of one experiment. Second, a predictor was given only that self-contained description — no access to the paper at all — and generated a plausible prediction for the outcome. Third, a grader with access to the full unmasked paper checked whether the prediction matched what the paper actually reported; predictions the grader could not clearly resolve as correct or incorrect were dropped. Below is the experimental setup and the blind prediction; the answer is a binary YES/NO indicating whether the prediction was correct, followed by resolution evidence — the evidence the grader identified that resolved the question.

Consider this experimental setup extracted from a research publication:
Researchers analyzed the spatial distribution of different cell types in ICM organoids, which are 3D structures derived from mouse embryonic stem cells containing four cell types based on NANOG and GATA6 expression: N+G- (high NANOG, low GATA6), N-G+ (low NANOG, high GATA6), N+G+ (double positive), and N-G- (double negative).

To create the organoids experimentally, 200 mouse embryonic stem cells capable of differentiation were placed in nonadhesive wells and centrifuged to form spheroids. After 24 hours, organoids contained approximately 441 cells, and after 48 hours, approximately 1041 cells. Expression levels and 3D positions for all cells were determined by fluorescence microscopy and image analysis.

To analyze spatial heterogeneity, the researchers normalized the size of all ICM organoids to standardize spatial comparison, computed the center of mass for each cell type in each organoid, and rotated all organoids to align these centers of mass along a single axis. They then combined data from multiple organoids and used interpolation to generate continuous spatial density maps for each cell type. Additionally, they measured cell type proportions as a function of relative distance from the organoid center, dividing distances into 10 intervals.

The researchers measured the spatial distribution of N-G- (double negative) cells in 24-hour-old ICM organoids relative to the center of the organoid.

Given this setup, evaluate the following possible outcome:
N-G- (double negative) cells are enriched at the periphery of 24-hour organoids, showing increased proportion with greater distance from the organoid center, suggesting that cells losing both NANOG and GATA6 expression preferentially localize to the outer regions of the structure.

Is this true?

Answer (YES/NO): YES